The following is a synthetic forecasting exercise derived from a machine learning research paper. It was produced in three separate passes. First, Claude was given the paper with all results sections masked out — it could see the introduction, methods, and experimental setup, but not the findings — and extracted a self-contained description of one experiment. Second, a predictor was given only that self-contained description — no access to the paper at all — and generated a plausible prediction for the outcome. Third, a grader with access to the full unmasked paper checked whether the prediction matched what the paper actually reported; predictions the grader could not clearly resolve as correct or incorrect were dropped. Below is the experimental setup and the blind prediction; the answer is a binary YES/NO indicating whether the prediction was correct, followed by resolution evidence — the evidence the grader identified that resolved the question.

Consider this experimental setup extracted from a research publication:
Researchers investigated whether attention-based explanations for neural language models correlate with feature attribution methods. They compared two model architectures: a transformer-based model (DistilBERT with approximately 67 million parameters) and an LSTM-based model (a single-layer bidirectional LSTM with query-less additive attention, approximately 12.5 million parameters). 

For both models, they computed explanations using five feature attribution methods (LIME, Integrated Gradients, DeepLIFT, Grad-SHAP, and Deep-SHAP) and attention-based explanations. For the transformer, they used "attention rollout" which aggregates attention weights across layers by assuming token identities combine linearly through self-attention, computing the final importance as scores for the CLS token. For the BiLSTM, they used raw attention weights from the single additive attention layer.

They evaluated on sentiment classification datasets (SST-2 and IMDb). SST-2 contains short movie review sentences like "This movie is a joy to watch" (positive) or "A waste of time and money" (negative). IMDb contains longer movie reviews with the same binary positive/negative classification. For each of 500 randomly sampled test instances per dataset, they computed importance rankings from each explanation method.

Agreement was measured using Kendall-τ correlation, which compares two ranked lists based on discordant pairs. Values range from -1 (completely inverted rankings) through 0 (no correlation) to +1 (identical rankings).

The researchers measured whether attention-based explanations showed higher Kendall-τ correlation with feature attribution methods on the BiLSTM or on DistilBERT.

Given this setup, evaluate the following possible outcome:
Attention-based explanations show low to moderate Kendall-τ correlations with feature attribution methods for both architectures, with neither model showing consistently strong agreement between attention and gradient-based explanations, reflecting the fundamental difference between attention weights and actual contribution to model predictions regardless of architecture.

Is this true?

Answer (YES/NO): NO